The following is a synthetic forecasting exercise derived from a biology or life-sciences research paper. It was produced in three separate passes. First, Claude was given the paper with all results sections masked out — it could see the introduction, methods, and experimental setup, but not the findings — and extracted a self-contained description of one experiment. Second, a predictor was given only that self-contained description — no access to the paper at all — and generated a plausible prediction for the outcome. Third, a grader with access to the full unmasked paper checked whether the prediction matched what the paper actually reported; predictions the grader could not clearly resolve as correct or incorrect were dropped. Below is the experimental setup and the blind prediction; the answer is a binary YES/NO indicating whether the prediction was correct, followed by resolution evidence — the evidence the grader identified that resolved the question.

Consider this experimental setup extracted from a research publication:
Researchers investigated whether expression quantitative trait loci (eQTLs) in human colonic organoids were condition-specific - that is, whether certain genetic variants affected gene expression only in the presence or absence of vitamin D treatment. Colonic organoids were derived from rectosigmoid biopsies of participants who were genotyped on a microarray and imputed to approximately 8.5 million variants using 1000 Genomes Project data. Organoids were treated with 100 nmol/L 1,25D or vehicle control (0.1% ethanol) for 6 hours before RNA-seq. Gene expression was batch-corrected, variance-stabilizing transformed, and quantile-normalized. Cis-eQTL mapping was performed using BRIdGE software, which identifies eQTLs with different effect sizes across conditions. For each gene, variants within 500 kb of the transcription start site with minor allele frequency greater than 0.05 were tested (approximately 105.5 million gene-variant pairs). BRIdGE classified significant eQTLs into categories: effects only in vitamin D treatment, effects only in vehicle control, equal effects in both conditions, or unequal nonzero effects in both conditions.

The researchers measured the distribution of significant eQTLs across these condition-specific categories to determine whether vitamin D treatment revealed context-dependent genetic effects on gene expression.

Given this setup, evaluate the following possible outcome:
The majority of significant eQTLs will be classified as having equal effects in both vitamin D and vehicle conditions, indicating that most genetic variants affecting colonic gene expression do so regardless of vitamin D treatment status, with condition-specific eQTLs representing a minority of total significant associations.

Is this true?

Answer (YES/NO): YES